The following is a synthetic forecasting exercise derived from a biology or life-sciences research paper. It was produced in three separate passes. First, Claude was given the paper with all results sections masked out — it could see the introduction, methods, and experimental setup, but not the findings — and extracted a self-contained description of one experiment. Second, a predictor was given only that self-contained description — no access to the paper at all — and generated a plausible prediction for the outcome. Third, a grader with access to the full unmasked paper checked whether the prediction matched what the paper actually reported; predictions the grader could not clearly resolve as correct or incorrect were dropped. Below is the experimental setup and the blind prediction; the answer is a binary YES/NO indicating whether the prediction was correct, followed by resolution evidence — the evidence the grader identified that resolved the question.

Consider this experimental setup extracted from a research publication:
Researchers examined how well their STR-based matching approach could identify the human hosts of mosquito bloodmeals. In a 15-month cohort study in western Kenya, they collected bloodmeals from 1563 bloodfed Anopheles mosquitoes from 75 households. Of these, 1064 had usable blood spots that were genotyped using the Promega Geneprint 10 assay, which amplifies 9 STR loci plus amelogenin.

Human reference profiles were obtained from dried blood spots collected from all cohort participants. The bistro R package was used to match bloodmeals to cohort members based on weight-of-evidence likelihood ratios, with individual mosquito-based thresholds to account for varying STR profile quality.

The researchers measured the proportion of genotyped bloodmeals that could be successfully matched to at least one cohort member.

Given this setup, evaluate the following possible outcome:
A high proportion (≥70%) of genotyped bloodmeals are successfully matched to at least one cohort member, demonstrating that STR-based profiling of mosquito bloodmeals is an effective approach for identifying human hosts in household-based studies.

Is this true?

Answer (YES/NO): YES